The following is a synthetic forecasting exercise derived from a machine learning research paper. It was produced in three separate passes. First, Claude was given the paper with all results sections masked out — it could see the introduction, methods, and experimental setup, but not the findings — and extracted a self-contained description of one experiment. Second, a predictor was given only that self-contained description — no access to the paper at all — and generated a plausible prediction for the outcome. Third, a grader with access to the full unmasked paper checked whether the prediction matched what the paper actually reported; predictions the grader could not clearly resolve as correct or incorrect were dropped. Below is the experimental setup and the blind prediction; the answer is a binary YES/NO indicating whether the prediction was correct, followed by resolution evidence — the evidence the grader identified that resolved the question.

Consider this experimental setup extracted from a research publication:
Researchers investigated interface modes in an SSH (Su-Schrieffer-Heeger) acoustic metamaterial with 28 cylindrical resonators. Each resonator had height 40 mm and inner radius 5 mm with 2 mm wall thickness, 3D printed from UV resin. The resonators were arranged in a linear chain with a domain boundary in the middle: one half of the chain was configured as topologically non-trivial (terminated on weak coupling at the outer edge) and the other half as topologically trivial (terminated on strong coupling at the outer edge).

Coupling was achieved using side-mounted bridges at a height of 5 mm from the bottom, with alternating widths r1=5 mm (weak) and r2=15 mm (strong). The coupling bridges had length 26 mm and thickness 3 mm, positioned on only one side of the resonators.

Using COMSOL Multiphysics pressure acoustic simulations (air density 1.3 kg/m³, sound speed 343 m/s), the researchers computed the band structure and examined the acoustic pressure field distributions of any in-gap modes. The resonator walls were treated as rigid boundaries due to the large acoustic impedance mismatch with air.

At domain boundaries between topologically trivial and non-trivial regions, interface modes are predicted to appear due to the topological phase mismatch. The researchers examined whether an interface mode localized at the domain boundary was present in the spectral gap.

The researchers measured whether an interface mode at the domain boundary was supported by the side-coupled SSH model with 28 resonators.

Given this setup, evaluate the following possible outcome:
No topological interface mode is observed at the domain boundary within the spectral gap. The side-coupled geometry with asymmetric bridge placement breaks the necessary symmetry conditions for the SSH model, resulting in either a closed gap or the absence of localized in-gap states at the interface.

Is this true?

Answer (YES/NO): NO